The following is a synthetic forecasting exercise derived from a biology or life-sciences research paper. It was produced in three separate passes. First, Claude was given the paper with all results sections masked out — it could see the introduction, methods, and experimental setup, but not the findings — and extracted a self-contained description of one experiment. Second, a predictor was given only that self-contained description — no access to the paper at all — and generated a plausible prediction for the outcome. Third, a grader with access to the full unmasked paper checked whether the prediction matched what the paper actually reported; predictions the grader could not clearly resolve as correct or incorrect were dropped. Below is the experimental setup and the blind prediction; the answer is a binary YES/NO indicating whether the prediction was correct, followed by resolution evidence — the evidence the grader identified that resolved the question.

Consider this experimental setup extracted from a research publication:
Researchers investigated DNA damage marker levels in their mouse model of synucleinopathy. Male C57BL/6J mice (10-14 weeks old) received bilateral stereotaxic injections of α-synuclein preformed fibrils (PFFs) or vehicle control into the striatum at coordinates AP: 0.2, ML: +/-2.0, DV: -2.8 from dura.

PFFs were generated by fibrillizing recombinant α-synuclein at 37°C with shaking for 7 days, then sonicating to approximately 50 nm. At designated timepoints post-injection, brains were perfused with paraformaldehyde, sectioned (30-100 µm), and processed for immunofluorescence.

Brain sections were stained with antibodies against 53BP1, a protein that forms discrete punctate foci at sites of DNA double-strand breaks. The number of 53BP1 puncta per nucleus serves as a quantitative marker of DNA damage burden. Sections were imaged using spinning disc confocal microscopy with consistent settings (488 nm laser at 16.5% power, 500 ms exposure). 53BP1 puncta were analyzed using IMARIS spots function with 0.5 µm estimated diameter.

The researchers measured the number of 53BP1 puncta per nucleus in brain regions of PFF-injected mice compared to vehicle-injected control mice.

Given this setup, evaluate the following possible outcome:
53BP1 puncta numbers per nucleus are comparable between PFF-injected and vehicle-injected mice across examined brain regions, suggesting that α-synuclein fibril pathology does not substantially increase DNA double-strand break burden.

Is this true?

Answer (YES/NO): NO